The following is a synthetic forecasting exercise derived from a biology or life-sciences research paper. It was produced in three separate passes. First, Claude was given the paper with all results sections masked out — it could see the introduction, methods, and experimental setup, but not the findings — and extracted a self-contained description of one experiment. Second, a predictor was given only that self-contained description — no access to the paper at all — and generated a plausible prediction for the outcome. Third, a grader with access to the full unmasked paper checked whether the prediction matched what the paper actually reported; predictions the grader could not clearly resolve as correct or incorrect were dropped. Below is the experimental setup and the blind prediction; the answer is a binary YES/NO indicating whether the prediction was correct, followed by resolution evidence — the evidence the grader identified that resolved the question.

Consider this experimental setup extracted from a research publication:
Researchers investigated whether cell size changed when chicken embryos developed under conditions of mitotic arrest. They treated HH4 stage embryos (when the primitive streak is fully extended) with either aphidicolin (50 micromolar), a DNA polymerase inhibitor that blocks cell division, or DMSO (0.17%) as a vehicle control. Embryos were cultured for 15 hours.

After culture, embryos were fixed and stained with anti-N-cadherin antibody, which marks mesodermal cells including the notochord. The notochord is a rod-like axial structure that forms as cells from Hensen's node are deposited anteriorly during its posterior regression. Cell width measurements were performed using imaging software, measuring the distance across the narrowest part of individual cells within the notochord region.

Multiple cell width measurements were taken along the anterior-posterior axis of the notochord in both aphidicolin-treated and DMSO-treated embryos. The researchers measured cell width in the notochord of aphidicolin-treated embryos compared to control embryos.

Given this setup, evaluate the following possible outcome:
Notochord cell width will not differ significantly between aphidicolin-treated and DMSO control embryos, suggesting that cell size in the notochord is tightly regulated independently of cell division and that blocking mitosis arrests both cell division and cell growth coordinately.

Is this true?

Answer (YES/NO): NO